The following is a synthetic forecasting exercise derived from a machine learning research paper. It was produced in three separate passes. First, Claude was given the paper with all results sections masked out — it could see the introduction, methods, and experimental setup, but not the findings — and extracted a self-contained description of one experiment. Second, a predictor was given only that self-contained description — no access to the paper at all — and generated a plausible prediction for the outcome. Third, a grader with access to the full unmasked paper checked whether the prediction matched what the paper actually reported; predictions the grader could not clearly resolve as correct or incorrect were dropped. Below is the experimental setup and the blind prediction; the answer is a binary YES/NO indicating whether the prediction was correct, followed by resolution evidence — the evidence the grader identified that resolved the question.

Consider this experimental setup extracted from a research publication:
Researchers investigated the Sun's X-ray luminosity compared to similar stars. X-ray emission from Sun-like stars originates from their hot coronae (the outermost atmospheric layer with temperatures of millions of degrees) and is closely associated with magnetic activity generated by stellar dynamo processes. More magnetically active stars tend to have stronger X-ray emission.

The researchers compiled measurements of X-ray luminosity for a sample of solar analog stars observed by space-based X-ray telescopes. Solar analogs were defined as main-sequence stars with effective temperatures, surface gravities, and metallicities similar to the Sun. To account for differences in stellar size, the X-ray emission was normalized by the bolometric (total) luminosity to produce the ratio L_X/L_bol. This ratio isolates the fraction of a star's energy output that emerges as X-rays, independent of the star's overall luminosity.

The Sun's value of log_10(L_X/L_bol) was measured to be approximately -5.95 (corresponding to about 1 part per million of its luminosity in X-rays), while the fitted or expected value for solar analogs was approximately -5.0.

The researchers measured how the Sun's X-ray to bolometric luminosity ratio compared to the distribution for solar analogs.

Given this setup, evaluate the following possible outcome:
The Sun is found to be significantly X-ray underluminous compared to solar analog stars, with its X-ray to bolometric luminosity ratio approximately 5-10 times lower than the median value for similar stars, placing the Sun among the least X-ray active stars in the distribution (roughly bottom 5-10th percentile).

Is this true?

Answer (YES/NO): YES